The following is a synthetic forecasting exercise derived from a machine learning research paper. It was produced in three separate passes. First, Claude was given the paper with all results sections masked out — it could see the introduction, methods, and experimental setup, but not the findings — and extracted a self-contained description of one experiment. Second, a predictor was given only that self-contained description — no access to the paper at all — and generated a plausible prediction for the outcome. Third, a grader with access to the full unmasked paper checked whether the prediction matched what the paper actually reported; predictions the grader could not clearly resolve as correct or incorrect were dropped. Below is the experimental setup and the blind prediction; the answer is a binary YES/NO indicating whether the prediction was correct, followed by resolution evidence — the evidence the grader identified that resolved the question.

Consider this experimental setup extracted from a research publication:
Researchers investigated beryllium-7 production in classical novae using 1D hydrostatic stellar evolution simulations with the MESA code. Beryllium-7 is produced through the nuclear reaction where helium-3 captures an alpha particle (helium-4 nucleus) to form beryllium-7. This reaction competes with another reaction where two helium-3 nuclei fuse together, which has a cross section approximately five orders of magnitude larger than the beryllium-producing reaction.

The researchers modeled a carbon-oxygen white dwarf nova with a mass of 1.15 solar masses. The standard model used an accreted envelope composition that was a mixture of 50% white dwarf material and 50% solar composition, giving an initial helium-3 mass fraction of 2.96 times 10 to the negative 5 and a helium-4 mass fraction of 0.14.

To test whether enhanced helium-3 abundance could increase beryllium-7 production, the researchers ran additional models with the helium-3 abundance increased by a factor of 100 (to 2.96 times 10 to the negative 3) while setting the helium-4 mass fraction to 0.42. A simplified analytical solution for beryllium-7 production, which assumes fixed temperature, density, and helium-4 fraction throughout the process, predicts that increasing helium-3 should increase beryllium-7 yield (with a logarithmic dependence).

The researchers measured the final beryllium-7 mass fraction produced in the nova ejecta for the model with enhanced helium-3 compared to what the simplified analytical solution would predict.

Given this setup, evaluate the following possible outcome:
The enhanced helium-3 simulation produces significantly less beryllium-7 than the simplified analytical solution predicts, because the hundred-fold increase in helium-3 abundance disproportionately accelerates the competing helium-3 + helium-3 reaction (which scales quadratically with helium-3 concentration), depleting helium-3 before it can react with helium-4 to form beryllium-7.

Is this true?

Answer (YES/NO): NO